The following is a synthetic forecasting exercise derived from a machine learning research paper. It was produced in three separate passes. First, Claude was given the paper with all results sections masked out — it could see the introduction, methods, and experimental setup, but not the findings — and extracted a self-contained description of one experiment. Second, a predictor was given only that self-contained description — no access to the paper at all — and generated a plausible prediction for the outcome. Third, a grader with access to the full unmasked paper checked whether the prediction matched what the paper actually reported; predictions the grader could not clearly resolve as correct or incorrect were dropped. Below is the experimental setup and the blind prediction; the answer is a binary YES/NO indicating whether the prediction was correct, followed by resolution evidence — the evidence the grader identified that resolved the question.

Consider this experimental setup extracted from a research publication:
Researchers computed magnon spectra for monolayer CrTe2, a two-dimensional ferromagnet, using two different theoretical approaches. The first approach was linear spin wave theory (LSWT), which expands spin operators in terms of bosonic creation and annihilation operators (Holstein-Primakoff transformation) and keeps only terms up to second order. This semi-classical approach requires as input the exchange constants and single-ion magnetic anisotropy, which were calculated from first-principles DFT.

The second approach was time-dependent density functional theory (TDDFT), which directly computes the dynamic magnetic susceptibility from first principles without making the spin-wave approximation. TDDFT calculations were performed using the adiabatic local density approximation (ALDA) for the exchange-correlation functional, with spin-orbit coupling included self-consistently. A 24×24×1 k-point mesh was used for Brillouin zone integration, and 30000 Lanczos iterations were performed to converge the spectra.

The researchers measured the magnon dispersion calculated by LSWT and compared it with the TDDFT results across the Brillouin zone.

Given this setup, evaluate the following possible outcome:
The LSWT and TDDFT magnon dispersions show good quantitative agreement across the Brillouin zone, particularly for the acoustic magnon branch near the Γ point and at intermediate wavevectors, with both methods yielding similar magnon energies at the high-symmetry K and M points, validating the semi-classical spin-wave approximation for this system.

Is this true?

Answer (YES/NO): NO